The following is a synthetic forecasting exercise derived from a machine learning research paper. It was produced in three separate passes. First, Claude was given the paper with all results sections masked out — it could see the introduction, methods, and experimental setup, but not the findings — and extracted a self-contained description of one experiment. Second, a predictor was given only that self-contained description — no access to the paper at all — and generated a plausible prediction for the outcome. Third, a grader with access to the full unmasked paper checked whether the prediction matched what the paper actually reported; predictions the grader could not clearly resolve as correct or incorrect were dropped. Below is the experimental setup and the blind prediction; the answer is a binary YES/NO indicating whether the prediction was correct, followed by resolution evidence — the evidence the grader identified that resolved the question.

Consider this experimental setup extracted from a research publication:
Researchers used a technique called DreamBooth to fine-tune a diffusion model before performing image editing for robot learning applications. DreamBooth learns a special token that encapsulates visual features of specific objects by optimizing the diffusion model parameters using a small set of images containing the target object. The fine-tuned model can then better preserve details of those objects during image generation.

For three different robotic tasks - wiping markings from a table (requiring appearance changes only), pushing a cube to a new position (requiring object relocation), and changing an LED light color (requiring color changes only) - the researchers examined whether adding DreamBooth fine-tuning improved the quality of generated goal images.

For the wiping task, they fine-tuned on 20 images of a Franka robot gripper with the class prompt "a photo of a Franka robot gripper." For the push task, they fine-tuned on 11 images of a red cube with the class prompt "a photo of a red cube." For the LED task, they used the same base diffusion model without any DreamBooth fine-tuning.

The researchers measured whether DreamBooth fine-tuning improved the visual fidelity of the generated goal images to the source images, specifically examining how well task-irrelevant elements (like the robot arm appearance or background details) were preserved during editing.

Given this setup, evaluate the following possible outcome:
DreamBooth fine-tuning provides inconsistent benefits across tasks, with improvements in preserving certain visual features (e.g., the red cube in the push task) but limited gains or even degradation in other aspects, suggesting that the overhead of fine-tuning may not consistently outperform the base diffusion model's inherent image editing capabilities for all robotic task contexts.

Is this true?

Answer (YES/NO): NO